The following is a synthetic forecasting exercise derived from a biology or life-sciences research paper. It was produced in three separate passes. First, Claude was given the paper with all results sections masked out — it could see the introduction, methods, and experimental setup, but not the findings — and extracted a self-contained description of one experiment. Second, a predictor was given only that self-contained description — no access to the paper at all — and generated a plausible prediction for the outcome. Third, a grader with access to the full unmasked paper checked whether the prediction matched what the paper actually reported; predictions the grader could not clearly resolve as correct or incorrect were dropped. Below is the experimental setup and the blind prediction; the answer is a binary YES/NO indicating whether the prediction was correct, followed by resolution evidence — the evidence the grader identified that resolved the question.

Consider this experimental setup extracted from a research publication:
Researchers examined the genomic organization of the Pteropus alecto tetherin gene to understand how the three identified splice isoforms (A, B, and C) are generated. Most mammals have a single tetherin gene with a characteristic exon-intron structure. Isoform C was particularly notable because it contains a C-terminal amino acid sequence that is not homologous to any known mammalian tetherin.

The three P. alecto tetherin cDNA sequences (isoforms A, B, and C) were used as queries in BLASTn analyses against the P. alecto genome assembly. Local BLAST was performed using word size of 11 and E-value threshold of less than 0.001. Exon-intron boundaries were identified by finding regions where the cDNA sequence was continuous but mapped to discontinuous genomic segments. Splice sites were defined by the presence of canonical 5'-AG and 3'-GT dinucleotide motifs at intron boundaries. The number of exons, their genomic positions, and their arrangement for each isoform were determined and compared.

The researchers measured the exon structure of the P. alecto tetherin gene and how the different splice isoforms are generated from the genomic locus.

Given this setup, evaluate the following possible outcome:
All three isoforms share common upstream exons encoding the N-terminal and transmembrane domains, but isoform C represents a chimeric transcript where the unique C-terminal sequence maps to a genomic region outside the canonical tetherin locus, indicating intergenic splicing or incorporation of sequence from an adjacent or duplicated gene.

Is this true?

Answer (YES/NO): NO